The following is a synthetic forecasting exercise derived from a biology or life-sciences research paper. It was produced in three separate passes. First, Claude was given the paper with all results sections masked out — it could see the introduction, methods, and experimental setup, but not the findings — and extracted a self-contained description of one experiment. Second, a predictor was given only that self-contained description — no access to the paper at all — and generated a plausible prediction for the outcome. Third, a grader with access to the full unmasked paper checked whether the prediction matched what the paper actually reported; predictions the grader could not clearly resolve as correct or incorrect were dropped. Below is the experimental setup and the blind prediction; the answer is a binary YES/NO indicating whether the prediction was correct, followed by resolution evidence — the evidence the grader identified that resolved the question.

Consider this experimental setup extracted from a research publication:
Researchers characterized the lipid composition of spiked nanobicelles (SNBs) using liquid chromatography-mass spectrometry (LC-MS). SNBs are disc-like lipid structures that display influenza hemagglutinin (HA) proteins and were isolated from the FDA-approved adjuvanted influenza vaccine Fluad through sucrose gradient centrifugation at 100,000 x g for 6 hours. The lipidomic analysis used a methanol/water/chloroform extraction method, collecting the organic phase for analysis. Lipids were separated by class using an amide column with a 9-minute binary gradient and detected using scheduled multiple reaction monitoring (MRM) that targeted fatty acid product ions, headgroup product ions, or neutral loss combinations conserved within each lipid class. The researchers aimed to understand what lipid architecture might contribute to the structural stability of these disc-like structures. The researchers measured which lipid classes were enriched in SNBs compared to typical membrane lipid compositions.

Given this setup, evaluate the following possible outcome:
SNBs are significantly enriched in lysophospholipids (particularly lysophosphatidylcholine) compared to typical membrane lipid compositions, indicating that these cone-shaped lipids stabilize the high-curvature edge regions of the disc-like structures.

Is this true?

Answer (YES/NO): NO